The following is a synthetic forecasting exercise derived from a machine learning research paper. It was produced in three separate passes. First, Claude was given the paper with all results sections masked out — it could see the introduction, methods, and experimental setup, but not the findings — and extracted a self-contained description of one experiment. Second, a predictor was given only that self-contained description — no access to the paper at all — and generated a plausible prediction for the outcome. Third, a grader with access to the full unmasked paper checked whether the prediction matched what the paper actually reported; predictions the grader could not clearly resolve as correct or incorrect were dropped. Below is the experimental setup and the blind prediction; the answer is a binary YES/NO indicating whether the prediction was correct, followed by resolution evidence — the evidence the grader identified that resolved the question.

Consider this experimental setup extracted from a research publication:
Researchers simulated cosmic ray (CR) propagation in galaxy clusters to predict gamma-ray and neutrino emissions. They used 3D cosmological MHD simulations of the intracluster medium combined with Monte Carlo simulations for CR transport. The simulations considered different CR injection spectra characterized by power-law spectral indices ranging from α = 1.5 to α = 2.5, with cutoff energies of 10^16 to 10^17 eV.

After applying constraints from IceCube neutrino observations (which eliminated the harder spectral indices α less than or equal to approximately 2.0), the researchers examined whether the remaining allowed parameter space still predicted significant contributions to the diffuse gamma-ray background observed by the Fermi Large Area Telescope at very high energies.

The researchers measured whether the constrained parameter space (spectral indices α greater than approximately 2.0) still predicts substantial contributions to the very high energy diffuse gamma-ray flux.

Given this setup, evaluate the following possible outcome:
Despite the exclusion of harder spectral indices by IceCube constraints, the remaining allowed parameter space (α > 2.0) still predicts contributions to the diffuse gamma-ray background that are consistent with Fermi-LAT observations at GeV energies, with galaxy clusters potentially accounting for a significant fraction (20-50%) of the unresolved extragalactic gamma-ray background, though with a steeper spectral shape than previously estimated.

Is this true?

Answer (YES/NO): NO